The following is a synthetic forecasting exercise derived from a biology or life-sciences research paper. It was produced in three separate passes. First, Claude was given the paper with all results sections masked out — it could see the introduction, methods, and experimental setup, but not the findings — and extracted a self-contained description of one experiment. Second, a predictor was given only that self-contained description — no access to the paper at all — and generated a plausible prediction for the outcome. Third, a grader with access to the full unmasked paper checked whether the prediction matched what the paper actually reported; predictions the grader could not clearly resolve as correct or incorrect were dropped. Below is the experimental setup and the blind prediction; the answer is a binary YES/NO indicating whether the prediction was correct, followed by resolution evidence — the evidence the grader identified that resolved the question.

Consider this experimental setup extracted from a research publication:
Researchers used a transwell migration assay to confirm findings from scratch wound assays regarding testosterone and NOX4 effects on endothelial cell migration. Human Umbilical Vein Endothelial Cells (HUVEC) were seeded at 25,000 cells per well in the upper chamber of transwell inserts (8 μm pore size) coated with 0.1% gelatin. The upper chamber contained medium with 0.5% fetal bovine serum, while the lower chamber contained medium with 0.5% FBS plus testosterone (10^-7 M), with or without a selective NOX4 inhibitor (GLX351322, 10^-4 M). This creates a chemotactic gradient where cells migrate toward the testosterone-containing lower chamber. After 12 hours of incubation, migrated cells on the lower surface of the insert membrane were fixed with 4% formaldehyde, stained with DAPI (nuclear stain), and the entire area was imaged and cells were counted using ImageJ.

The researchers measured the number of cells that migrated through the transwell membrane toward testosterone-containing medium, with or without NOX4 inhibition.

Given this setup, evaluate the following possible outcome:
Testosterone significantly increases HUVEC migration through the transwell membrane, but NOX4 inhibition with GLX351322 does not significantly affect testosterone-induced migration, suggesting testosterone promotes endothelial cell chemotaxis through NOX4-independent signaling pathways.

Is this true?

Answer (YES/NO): NO